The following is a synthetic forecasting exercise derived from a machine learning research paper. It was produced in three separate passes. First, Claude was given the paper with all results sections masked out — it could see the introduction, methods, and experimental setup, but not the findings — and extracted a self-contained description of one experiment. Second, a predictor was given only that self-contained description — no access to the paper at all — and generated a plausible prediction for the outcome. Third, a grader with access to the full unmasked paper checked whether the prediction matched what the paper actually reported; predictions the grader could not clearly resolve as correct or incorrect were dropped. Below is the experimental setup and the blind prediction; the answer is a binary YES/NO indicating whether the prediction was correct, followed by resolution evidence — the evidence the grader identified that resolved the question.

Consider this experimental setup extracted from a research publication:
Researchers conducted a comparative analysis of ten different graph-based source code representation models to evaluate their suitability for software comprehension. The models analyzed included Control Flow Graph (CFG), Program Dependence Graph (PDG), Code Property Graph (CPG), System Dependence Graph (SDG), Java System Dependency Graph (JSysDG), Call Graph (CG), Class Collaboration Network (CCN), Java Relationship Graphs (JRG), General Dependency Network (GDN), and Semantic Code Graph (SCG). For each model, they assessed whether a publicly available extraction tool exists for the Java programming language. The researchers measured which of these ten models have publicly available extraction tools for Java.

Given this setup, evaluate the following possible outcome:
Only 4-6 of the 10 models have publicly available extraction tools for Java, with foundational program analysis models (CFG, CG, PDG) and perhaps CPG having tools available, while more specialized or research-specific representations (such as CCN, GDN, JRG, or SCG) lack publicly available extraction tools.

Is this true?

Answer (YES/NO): NO